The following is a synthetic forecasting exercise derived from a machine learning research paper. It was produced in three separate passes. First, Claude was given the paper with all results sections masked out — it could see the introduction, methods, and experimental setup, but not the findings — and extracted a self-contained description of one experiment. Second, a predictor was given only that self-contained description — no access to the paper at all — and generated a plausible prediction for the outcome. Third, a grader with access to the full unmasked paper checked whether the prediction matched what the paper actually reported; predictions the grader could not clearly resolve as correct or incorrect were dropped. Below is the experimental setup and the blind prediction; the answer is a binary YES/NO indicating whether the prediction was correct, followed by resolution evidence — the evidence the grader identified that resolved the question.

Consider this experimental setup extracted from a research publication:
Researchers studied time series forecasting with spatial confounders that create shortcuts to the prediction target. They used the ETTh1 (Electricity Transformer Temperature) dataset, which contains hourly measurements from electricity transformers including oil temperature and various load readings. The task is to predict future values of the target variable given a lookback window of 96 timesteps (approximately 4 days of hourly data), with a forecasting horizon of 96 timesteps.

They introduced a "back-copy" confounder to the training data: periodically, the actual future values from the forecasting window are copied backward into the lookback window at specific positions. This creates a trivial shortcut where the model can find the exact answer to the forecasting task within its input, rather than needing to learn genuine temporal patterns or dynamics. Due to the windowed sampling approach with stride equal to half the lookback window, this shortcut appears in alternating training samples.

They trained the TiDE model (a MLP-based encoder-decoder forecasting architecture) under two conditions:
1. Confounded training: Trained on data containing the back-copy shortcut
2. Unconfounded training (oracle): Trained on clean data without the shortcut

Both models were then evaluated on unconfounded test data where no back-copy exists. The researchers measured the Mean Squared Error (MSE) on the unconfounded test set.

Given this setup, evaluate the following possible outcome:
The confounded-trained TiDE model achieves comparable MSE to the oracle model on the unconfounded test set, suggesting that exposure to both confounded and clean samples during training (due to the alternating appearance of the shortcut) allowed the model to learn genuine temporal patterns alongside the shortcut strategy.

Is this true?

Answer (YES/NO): NO